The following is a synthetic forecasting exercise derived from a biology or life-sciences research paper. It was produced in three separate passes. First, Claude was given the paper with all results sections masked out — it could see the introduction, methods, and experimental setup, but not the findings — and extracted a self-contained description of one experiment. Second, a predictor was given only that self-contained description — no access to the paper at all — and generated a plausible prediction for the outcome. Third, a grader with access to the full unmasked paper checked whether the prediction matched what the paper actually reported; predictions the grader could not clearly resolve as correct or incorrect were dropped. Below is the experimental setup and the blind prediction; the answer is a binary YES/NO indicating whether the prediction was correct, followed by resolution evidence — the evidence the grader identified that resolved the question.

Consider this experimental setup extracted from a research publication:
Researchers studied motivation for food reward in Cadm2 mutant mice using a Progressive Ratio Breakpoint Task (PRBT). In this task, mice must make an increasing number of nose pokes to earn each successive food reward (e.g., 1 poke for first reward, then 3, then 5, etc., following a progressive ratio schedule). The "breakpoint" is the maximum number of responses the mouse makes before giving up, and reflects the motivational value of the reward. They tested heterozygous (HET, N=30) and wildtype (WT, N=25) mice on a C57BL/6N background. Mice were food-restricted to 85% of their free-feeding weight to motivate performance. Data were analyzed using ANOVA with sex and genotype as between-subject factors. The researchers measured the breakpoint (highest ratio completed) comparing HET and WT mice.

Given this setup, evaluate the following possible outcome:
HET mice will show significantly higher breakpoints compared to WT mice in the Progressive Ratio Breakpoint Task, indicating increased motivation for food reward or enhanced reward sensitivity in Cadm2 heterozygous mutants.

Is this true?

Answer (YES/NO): NO